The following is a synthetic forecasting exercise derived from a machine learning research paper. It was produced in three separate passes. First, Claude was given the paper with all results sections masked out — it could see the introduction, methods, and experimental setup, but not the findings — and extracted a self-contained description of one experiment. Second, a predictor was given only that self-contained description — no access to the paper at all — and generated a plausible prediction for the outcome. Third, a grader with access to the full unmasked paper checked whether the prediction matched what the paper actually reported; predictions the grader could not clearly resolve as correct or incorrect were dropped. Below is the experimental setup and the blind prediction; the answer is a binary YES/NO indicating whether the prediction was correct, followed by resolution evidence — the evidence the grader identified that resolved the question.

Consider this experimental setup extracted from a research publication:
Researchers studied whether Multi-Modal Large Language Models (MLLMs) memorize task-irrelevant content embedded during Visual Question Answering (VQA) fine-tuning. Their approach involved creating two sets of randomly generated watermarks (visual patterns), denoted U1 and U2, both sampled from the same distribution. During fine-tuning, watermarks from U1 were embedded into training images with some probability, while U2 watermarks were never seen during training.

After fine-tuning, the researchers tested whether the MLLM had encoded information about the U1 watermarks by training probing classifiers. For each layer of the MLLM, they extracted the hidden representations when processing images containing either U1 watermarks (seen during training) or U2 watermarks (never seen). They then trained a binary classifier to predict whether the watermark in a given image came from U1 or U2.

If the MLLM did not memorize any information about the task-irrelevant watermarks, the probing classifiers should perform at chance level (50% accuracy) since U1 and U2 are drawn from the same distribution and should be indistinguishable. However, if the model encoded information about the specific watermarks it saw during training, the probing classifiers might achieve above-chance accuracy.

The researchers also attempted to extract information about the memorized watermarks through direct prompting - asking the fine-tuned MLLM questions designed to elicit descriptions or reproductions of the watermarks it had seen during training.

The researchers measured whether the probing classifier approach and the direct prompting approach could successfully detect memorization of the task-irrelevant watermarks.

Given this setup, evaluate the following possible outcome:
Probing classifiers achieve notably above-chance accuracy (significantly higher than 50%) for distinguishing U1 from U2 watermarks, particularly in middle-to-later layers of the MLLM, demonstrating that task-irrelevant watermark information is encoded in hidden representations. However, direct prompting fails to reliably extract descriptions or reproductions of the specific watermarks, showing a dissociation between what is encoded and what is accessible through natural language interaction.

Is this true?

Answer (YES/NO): YES